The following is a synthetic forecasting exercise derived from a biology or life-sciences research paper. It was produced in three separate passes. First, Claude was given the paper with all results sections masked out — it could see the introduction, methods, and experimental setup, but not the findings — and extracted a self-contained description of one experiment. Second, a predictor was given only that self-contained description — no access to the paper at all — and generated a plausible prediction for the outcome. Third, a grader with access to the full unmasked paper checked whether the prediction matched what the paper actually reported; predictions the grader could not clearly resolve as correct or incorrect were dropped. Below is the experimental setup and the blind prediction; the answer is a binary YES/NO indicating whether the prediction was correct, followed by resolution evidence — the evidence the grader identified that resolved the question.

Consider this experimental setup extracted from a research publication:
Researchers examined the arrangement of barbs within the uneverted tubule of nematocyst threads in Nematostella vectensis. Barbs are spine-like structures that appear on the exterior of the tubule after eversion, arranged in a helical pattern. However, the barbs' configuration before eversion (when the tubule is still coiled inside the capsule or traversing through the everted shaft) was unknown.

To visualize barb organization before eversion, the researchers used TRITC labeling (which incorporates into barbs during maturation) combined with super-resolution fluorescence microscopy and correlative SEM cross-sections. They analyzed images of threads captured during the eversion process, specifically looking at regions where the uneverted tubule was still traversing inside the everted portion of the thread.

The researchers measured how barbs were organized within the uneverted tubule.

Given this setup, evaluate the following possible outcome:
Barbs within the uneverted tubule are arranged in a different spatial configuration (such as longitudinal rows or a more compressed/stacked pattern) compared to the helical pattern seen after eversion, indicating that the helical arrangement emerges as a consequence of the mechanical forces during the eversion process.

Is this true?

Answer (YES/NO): YES